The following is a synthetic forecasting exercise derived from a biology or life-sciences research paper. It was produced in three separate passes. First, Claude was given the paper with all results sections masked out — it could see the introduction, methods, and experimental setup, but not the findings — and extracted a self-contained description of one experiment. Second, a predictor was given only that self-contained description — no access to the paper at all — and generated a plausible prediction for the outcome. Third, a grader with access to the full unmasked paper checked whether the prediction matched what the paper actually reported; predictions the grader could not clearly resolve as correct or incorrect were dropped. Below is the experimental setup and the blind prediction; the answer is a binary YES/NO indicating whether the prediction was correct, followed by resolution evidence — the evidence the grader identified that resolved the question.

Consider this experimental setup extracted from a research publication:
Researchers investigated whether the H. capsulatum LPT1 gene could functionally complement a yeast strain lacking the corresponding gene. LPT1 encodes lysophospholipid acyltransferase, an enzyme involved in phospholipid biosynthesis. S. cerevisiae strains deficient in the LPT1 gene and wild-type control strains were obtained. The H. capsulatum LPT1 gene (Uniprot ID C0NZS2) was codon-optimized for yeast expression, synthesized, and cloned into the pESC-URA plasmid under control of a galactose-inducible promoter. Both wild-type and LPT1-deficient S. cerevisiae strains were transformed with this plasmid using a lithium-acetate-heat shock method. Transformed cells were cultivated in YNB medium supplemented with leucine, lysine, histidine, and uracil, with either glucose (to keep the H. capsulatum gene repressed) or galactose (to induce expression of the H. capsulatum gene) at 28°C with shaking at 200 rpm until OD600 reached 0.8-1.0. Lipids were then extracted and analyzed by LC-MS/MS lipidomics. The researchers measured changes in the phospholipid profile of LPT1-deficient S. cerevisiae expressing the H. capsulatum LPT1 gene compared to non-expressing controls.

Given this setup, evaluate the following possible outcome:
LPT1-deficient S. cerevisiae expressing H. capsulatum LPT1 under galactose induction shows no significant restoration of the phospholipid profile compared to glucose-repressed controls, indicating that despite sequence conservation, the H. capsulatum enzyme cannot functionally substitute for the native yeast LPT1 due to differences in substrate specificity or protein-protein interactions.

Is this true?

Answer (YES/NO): NO